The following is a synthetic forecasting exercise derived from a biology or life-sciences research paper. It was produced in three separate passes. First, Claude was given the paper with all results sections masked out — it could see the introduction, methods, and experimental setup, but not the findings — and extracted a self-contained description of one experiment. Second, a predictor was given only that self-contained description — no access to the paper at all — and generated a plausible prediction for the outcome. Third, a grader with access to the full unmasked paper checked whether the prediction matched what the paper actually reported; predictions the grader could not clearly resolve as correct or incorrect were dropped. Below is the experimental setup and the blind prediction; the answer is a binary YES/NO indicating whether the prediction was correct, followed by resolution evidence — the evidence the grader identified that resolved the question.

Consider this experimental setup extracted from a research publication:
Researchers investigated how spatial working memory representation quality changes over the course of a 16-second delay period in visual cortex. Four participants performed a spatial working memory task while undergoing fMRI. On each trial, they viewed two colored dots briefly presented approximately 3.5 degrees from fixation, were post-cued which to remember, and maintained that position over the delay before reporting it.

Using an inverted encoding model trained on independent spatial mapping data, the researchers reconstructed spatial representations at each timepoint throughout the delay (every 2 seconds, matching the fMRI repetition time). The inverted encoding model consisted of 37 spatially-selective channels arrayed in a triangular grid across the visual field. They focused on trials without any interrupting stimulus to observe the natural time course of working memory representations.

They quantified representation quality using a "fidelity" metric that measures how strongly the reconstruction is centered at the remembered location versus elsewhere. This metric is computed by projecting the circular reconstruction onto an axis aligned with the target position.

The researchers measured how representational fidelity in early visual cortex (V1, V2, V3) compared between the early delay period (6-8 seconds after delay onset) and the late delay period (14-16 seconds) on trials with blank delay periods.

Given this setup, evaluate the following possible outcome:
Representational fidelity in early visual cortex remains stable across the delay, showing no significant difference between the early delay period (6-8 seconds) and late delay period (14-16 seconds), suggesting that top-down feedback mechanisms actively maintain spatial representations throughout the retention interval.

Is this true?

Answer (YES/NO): NO